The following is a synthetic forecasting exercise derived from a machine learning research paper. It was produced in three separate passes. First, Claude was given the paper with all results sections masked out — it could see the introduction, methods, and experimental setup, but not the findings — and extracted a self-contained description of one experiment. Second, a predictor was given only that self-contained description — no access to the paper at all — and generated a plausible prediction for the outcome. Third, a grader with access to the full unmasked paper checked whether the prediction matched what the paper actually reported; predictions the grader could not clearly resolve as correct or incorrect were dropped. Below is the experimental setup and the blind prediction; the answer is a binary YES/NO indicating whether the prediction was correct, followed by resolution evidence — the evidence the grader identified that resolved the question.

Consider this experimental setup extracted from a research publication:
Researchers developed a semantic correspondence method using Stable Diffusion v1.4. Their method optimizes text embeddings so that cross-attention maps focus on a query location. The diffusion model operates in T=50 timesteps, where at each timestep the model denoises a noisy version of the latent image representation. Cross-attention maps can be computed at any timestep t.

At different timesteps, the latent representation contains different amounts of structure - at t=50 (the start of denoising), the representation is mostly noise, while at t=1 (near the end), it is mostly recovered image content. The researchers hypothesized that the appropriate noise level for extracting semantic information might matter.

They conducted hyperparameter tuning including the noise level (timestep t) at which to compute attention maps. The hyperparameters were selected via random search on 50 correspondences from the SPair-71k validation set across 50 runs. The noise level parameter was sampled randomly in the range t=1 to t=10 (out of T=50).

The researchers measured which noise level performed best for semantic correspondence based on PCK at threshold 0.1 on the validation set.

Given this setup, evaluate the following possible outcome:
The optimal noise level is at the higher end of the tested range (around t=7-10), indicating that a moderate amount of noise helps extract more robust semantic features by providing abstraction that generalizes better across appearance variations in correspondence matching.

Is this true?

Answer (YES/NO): YES